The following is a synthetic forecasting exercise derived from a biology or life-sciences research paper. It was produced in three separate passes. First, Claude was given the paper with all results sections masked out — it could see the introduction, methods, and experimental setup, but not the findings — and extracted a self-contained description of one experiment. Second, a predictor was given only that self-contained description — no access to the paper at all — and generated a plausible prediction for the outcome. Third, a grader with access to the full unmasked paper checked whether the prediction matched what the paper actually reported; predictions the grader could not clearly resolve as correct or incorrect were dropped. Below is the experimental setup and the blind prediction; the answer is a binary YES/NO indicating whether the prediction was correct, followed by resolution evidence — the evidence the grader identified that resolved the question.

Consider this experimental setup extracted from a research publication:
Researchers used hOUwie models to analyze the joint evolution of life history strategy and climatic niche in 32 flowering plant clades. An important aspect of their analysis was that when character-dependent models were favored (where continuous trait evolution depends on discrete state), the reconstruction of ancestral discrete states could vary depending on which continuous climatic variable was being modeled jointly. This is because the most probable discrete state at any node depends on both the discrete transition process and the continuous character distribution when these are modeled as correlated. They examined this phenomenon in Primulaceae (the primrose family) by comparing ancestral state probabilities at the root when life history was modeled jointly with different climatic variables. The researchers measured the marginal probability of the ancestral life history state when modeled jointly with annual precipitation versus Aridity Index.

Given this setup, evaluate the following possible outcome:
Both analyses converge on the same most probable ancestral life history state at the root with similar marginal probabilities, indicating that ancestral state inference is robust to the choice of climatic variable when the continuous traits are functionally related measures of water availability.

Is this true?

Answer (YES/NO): NO